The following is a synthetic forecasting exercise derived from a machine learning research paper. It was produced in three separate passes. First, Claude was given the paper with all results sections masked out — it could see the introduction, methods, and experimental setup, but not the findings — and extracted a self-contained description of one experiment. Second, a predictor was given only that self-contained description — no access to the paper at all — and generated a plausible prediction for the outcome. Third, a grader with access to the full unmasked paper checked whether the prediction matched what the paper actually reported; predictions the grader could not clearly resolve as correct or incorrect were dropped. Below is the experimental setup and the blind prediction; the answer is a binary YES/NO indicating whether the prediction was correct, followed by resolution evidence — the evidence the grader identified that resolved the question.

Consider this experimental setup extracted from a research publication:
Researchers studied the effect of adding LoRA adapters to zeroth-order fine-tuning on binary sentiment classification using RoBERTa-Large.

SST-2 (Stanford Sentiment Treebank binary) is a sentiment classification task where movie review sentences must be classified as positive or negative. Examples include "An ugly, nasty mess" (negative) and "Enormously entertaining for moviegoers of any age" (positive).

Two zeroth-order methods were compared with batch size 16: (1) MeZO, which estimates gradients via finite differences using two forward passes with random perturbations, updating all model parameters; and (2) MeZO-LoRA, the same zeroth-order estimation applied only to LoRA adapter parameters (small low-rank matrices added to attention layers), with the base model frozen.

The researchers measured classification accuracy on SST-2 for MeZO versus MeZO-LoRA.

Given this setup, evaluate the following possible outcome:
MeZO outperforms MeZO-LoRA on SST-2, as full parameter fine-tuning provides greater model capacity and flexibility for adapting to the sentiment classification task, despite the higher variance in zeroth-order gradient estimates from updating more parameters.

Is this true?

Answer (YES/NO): YES